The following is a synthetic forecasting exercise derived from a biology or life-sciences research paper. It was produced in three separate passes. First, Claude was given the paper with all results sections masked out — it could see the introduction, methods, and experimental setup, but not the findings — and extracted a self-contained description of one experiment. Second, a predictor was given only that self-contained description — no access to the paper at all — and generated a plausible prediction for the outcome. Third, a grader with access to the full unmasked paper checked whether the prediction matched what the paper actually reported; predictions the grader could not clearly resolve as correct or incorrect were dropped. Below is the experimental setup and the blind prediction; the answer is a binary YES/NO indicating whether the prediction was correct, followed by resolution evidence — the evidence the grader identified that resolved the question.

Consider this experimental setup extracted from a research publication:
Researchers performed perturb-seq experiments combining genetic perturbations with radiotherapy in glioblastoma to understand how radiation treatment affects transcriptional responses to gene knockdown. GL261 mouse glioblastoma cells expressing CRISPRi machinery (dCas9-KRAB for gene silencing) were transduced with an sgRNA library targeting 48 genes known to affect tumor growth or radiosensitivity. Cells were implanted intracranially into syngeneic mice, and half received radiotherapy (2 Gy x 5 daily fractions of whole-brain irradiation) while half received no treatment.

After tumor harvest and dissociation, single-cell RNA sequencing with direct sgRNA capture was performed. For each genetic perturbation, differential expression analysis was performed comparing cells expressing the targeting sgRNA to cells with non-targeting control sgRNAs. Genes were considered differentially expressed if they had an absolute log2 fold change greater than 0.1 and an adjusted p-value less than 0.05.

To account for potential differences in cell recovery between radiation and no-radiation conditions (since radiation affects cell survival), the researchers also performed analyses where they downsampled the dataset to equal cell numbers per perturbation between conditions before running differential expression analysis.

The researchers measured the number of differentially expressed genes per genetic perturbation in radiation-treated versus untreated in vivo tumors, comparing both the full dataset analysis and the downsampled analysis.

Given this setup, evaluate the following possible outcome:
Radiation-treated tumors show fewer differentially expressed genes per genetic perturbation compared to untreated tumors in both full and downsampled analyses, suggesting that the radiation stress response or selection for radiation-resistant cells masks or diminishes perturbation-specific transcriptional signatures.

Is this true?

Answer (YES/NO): NO